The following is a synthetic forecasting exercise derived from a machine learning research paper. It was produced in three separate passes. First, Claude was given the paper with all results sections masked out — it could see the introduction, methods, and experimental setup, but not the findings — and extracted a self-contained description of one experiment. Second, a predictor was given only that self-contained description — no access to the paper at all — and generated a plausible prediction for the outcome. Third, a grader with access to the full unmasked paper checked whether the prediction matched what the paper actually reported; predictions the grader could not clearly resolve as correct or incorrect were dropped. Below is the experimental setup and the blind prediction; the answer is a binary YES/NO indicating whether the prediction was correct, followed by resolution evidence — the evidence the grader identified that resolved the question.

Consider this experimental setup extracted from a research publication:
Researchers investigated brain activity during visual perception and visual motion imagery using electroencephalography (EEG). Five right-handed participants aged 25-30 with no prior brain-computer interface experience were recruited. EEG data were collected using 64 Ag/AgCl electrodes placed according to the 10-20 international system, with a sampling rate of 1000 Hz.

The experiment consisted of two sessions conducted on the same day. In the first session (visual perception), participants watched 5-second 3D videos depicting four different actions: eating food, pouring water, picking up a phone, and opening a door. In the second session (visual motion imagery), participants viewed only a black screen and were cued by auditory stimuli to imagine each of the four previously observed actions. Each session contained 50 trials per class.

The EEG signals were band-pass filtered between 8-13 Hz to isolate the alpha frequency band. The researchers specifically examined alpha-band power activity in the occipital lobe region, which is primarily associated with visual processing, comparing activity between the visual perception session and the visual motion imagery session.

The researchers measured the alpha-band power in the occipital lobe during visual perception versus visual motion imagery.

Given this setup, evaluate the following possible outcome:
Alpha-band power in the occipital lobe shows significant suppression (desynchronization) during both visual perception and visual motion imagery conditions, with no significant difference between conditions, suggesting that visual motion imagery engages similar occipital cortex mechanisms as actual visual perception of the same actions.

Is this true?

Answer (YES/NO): NO